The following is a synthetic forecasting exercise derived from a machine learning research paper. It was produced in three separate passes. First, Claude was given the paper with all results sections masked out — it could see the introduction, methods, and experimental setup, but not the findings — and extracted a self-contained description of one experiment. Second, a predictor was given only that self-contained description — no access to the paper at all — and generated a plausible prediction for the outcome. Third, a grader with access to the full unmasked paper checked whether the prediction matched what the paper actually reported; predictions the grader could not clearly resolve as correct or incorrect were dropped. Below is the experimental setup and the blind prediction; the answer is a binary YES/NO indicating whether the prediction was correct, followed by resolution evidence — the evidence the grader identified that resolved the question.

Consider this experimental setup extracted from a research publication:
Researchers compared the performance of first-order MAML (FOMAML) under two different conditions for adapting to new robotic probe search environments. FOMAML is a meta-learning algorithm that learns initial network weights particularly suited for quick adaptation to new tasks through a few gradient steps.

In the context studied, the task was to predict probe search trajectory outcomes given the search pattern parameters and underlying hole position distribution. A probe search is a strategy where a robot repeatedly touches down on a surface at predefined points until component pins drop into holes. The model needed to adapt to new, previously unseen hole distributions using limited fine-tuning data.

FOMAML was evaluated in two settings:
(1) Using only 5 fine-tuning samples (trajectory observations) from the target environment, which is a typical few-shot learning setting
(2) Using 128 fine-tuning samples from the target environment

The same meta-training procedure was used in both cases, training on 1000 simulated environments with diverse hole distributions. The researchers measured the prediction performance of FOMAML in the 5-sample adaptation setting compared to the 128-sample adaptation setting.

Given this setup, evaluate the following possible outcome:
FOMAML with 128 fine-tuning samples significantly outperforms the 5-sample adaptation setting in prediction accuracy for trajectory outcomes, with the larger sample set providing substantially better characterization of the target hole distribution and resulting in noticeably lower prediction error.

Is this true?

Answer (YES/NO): NO